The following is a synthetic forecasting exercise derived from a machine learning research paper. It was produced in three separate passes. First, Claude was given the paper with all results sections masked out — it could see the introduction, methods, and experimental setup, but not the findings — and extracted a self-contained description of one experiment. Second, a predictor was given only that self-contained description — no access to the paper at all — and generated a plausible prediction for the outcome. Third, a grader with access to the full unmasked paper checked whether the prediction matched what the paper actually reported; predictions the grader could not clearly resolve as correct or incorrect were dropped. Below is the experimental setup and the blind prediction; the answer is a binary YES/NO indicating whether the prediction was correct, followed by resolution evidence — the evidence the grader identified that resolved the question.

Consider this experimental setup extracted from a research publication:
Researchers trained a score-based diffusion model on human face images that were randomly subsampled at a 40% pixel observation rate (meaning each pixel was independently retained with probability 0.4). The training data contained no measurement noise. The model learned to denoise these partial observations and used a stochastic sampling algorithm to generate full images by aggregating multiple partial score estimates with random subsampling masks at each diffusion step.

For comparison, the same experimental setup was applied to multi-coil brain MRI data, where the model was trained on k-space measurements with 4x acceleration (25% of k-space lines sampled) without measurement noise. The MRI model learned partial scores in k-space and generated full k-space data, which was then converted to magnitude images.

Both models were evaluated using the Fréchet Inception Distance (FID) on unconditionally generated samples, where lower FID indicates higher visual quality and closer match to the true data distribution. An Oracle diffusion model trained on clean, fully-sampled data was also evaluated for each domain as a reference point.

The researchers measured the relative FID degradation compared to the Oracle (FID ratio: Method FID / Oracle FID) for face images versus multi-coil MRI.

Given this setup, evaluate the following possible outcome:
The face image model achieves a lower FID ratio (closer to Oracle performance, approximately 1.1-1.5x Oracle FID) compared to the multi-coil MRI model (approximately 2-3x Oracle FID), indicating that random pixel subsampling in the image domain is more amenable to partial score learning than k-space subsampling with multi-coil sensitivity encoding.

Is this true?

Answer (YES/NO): NO